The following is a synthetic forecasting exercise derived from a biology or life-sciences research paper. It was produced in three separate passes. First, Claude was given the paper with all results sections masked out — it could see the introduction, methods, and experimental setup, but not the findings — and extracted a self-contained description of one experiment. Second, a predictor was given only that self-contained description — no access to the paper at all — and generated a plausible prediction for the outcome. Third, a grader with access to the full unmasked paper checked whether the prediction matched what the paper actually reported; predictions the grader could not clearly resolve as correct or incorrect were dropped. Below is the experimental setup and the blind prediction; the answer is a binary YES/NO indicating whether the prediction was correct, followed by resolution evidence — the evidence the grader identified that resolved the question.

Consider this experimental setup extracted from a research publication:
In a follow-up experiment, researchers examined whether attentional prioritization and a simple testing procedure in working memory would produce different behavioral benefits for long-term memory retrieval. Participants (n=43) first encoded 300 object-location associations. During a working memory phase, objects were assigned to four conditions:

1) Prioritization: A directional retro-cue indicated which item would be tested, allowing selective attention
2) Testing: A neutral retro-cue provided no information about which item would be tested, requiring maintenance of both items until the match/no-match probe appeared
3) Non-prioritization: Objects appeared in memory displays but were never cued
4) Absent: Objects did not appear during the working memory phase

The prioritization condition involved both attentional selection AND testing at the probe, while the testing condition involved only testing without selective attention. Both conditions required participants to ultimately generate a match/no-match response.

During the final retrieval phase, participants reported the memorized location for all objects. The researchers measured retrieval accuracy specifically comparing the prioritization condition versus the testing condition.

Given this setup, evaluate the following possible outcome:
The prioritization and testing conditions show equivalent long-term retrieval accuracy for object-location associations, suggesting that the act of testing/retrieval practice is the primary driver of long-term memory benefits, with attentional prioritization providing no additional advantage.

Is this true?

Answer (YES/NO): NO